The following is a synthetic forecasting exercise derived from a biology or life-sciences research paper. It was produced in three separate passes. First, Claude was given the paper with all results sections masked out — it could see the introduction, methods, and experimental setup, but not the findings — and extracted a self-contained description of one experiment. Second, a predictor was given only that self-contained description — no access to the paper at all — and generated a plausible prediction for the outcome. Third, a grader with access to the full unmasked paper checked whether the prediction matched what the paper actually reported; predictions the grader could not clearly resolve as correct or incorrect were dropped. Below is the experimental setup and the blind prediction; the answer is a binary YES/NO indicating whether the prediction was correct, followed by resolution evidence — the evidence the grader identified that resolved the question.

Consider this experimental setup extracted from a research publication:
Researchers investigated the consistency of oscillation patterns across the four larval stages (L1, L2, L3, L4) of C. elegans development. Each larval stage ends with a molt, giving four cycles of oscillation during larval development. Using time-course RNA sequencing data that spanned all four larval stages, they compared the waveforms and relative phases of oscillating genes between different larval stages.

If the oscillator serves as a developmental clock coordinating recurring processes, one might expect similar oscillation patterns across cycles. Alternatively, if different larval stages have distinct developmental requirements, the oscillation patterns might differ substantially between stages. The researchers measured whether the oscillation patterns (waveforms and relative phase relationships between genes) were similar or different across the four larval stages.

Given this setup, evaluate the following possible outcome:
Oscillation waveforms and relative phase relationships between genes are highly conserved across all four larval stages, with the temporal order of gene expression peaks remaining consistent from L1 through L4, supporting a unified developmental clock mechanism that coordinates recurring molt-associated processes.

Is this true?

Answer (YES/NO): YES